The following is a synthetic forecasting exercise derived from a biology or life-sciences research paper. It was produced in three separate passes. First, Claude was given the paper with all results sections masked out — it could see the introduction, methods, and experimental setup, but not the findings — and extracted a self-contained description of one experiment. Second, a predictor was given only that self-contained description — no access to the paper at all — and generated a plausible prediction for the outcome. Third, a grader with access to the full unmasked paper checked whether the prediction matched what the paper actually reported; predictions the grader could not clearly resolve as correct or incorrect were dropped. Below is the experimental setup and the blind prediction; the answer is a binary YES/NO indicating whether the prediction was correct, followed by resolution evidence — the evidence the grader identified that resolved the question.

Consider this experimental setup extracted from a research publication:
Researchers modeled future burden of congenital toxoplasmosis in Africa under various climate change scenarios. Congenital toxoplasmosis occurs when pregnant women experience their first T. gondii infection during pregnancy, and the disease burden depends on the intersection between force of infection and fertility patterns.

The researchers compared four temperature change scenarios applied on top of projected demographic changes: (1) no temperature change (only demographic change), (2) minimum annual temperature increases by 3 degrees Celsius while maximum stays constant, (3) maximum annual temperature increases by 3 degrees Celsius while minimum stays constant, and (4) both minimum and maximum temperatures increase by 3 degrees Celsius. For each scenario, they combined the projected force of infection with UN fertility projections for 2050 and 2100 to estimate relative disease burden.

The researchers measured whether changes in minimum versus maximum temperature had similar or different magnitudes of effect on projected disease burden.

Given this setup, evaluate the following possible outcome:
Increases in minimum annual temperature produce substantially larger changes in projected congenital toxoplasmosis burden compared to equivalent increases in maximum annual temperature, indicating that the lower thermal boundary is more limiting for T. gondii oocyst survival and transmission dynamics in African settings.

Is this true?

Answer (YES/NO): NO